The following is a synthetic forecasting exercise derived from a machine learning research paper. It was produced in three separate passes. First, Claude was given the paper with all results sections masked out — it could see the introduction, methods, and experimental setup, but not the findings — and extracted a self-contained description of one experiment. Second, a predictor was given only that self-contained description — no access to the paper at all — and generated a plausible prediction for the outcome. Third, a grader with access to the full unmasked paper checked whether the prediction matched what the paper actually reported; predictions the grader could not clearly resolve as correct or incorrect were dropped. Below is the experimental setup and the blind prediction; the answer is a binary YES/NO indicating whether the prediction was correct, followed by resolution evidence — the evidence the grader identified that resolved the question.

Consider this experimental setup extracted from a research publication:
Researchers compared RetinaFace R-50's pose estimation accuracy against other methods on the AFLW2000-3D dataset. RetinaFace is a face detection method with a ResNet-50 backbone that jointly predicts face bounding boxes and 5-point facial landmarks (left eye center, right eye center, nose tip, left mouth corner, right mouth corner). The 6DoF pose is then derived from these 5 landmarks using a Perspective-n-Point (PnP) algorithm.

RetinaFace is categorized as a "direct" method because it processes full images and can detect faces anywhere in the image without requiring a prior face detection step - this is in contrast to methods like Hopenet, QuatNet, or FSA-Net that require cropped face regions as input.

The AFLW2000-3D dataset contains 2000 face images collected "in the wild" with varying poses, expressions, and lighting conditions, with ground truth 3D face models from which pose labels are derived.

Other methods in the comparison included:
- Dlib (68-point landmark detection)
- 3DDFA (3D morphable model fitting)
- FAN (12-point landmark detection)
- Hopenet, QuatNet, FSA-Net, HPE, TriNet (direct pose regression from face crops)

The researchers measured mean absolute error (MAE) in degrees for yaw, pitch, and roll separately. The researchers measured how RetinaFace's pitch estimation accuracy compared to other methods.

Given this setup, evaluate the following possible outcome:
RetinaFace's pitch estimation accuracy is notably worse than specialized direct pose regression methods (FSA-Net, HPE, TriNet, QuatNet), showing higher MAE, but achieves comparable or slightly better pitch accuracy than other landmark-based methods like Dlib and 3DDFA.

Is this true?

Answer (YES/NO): NO